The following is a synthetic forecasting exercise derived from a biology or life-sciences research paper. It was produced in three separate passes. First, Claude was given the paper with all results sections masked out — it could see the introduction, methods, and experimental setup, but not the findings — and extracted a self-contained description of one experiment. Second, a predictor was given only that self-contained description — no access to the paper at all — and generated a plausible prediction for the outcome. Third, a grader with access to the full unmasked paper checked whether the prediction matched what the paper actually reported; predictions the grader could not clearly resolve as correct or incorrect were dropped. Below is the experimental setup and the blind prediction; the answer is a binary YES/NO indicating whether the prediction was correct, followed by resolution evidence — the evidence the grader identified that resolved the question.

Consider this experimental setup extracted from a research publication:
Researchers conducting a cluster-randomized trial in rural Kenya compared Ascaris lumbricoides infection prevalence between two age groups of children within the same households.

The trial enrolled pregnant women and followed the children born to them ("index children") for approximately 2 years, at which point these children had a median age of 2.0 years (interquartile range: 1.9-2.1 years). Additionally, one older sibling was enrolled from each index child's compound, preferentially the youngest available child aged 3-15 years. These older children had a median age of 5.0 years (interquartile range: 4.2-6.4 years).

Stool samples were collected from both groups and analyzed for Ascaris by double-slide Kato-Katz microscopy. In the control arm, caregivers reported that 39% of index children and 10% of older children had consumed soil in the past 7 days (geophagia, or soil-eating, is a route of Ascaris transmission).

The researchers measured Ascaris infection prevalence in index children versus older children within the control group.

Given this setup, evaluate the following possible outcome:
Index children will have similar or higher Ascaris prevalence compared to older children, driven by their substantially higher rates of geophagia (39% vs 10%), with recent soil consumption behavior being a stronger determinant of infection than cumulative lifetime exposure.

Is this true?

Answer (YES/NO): YES